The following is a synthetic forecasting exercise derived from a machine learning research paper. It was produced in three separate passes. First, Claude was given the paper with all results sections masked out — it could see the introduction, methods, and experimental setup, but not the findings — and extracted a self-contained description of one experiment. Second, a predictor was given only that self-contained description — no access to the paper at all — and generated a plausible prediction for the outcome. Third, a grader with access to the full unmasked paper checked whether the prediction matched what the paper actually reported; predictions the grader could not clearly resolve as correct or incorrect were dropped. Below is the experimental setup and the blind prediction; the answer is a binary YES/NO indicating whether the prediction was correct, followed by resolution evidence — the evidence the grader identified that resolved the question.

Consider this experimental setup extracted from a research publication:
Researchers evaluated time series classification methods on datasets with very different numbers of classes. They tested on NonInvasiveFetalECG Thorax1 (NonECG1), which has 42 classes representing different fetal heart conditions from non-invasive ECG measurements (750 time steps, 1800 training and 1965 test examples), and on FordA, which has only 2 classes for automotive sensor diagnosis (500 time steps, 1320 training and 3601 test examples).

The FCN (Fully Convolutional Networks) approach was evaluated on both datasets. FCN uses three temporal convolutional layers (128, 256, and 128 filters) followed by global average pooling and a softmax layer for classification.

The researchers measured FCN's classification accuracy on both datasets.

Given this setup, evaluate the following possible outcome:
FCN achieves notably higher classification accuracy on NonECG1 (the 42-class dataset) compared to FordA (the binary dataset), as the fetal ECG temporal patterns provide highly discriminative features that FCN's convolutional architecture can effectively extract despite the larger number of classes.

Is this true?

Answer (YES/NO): YES